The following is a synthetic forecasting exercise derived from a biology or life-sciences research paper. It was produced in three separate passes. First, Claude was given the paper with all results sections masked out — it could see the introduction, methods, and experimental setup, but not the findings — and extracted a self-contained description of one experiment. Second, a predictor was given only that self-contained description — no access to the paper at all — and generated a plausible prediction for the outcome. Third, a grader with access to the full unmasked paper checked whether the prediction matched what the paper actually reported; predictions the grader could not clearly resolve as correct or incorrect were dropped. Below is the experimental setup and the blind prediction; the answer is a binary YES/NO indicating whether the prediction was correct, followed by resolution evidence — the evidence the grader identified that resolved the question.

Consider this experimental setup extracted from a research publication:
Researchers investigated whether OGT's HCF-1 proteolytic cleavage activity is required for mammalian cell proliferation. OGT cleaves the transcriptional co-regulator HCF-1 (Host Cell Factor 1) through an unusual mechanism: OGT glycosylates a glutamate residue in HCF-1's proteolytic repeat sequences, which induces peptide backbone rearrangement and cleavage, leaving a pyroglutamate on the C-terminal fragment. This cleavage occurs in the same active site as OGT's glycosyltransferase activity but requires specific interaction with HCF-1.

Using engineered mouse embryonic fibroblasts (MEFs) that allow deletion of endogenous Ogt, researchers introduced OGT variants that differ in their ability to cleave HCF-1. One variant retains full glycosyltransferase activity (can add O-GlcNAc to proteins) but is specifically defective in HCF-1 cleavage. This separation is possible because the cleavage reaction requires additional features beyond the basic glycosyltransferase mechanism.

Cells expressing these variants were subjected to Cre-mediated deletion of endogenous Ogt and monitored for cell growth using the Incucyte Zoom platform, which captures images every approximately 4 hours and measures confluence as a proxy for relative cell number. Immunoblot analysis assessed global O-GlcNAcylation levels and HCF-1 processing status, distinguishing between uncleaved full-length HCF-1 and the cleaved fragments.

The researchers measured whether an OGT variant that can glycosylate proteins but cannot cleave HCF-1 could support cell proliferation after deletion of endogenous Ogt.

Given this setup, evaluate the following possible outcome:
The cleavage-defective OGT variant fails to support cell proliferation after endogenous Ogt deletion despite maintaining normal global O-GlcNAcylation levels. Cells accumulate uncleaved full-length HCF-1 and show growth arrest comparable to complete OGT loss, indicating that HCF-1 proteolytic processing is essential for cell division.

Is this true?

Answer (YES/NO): NO